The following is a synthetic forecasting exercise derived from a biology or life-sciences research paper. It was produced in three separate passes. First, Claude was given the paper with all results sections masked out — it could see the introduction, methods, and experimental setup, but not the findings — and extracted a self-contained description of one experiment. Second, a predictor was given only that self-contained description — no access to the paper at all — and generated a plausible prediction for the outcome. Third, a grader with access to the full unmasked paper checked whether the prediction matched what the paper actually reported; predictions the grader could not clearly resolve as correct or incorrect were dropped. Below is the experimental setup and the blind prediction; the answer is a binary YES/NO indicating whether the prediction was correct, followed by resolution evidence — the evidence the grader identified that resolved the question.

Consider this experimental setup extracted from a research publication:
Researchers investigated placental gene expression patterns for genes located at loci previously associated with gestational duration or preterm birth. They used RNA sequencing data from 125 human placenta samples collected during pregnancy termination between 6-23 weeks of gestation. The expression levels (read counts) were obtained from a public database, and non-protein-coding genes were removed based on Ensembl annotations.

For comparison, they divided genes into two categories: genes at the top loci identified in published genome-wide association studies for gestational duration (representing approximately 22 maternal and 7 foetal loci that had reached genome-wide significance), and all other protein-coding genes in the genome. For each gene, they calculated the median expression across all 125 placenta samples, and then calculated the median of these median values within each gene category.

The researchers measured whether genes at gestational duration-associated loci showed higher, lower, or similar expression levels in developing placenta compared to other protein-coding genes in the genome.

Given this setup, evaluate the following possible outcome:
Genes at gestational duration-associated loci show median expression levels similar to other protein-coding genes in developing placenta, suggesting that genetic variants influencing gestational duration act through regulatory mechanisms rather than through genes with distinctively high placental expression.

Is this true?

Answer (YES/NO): NO